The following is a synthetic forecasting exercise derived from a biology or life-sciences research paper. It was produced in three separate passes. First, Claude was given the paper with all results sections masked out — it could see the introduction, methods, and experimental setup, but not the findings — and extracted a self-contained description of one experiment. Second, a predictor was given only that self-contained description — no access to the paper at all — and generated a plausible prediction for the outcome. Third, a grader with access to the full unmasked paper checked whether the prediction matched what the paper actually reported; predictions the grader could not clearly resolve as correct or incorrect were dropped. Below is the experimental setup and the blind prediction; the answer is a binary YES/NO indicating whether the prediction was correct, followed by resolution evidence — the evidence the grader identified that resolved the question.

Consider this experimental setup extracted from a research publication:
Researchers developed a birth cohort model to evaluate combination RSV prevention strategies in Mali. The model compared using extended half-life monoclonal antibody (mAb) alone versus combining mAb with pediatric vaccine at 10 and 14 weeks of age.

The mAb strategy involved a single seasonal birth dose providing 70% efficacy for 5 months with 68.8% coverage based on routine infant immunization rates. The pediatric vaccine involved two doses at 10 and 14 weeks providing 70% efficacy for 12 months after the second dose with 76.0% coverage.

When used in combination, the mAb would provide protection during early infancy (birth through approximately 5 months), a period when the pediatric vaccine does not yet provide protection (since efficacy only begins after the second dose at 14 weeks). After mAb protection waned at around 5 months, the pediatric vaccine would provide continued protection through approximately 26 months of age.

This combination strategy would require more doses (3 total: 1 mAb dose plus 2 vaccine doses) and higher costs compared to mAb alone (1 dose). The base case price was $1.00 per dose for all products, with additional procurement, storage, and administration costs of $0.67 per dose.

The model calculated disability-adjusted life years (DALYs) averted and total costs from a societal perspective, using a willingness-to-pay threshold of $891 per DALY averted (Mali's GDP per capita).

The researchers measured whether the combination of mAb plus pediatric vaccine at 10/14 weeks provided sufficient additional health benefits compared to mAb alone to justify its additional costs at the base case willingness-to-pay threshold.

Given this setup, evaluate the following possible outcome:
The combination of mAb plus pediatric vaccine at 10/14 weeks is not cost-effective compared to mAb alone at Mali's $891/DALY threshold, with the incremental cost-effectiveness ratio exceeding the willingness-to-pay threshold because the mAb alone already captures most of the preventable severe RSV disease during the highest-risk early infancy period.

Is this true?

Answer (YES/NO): YES